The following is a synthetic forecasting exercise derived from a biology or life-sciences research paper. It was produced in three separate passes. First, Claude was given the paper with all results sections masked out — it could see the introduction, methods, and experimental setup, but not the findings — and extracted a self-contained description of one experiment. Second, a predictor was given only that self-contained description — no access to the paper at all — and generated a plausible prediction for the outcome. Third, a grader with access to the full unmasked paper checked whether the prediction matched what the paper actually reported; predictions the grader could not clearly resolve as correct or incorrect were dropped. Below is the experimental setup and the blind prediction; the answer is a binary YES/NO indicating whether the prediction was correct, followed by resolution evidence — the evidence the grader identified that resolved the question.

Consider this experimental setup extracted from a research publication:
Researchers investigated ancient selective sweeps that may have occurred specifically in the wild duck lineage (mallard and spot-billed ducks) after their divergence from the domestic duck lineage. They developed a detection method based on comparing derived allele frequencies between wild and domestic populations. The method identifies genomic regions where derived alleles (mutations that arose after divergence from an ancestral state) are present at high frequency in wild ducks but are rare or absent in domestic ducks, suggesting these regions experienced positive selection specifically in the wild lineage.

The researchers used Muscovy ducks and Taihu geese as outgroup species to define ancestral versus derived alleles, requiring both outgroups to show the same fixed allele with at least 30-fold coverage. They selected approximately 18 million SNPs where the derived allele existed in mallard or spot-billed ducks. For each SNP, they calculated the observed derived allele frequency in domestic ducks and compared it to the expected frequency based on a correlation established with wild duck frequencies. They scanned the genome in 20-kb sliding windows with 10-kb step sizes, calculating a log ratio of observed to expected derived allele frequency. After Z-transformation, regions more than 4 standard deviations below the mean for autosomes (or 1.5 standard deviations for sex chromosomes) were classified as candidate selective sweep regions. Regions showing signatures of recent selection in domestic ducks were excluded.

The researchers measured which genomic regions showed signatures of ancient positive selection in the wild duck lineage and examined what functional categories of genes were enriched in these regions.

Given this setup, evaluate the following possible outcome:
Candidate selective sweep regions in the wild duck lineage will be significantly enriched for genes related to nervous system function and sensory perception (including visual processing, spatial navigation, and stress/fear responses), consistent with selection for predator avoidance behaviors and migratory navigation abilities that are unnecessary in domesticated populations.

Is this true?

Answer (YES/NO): NO